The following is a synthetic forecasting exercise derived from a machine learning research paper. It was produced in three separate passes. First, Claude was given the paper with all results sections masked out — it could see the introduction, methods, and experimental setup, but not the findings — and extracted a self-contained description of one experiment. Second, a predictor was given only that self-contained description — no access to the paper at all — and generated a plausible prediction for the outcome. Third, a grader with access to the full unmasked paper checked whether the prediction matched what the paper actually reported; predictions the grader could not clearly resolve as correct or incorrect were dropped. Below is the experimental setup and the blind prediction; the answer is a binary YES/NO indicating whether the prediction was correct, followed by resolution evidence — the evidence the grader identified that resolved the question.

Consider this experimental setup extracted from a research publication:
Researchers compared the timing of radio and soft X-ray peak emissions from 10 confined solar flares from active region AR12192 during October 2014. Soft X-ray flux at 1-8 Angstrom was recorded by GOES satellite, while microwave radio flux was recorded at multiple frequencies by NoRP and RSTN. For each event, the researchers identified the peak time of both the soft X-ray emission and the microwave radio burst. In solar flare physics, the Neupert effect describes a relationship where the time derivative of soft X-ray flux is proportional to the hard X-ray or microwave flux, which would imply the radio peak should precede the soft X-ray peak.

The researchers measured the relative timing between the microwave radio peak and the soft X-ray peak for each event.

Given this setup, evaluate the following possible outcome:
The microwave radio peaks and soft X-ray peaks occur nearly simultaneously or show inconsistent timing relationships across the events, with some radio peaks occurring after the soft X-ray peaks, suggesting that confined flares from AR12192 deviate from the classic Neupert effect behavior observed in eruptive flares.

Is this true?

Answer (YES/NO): NO